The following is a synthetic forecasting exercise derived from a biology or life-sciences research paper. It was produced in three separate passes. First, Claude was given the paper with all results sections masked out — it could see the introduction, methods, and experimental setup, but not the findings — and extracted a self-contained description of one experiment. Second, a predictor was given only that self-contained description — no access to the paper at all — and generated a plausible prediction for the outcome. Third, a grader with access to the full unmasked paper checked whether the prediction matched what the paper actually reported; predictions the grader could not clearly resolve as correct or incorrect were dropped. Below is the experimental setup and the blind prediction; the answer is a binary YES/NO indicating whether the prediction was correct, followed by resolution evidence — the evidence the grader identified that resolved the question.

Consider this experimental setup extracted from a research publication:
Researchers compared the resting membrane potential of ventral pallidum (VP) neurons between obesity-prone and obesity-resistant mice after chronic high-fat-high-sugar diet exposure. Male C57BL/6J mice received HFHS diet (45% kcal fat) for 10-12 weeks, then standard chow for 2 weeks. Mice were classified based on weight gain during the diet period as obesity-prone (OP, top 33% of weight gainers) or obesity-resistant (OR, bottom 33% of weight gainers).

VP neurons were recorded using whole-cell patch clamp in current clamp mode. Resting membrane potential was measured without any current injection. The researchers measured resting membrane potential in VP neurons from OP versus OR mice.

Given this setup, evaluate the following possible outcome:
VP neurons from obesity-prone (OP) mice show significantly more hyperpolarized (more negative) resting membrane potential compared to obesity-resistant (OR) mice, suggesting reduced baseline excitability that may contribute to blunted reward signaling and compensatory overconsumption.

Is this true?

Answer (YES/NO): YES